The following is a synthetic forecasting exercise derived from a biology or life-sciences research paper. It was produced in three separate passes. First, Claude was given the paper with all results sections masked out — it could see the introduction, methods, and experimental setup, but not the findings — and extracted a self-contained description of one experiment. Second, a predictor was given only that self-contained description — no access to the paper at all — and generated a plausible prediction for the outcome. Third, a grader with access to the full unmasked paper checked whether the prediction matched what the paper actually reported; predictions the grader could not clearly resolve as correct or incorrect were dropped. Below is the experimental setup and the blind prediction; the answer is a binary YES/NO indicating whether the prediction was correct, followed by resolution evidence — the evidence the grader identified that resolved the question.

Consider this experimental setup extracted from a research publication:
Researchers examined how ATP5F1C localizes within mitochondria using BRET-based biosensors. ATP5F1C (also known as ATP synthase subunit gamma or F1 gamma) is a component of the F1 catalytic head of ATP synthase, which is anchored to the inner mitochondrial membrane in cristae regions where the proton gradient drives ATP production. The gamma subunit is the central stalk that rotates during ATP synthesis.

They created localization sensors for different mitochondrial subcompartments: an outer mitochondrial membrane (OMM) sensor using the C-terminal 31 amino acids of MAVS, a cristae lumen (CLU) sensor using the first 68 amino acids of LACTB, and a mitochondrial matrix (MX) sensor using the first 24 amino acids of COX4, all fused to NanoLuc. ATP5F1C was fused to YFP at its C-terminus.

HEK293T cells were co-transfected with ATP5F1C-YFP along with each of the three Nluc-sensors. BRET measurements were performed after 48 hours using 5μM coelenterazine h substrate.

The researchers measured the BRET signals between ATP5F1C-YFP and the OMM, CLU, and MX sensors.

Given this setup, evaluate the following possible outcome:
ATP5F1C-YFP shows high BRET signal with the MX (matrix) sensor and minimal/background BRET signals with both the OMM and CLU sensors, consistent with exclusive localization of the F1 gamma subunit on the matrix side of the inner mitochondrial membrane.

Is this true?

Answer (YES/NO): YES